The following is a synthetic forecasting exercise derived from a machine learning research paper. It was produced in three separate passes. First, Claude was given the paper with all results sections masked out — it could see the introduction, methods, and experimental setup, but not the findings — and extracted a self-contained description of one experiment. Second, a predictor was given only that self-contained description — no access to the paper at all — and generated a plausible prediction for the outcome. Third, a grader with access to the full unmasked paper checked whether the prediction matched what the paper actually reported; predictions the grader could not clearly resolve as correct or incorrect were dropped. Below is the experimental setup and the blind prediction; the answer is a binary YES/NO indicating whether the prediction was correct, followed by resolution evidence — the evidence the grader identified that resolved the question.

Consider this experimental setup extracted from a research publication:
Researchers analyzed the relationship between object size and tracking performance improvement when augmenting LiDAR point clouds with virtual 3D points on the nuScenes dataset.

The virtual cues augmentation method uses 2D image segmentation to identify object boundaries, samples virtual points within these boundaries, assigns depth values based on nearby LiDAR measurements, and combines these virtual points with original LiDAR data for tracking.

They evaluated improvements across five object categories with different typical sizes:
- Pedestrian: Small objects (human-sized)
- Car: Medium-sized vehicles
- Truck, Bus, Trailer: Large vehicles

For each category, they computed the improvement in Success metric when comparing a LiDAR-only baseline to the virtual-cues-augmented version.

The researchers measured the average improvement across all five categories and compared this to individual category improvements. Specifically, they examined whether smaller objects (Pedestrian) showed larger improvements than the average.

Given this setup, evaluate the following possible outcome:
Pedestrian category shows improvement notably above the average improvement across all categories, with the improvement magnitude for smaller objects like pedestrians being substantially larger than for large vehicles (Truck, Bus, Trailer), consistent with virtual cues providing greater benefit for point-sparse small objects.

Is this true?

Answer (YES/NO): NO